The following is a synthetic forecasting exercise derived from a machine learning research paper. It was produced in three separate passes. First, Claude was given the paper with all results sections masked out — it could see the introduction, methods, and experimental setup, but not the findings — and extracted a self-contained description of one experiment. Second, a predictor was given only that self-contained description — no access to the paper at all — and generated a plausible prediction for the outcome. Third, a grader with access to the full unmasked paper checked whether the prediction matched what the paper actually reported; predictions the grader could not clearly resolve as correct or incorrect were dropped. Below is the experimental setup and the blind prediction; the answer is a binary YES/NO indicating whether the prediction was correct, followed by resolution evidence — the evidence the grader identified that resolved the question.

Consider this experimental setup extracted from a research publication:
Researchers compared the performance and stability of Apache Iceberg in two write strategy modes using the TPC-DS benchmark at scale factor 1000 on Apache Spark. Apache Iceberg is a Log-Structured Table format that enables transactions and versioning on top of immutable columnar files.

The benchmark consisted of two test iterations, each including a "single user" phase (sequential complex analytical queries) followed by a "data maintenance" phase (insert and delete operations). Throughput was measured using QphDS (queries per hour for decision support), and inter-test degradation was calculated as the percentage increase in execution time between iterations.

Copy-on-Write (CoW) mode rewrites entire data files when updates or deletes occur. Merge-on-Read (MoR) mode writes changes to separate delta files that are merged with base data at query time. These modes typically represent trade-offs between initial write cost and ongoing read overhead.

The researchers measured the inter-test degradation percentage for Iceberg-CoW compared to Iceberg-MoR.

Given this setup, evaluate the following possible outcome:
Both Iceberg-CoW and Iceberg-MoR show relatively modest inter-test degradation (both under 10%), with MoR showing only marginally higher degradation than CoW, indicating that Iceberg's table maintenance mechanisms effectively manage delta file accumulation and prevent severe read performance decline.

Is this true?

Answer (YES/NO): NO